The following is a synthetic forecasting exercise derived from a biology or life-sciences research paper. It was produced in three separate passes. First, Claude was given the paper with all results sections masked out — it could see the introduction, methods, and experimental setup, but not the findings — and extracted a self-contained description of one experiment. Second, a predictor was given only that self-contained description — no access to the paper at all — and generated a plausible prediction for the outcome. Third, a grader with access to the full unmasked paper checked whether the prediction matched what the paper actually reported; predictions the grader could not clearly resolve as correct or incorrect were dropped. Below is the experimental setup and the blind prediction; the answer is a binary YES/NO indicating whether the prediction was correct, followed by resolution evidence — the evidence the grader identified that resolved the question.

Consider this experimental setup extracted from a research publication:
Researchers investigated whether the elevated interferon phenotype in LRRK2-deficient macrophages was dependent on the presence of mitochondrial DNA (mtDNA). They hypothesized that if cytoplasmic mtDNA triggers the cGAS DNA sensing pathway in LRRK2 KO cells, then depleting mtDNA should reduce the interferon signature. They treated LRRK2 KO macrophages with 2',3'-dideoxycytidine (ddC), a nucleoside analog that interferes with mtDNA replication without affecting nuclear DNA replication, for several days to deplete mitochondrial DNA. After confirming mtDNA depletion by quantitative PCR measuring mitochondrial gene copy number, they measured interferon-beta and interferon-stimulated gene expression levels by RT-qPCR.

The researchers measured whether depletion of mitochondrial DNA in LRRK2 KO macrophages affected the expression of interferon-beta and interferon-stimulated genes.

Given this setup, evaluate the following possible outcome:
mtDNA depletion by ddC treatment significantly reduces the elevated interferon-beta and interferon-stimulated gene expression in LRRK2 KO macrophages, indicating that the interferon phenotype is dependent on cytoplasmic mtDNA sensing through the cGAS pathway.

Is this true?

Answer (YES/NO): YES